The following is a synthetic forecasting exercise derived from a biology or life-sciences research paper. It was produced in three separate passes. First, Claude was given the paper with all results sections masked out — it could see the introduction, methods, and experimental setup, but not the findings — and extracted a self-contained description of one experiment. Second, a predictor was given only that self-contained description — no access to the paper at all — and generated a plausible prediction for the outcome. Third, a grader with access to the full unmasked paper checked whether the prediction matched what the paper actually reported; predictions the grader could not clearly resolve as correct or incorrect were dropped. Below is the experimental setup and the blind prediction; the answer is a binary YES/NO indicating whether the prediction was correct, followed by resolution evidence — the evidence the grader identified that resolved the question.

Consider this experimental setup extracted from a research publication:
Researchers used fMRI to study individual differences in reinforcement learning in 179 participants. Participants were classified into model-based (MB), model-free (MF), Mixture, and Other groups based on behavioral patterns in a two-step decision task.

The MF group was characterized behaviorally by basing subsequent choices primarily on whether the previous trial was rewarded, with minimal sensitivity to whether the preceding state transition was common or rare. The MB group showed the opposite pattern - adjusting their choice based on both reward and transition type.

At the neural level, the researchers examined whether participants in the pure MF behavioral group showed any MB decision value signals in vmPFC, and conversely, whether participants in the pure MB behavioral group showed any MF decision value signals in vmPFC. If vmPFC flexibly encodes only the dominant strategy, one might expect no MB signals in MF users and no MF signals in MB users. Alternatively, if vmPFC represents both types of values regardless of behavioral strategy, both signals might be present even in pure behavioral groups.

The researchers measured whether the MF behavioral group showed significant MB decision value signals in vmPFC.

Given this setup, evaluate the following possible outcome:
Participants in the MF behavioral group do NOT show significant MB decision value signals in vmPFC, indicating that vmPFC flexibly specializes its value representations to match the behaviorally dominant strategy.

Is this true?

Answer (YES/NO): YES